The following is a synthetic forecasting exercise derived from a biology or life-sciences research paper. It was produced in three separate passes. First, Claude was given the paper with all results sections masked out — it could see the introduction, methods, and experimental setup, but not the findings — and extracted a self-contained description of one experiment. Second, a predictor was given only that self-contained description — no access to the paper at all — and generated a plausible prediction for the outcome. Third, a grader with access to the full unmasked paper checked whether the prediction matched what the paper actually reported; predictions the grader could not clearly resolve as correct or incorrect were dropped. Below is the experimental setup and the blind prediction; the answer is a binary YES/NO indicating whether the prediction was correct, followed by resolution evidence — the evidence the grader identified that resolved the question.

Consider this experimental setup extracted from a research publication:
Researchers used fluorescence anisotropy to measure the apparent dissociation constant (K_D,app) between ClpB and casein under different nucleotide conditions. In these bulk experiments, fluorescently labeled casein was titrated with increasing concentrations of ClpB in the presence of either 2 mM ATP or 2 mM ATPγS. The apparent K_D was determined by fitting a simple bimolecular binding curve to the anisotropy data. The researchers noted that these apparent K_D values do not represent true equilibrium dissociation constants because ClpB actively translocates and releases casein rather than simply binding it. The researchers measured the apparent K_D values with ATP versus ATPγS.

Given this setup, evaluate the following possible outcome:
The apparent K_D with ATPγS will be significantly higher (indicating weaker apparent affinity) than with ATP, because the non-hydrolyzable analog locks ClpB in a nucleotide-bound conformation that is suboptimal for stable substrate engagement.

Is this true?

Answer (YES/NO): NO